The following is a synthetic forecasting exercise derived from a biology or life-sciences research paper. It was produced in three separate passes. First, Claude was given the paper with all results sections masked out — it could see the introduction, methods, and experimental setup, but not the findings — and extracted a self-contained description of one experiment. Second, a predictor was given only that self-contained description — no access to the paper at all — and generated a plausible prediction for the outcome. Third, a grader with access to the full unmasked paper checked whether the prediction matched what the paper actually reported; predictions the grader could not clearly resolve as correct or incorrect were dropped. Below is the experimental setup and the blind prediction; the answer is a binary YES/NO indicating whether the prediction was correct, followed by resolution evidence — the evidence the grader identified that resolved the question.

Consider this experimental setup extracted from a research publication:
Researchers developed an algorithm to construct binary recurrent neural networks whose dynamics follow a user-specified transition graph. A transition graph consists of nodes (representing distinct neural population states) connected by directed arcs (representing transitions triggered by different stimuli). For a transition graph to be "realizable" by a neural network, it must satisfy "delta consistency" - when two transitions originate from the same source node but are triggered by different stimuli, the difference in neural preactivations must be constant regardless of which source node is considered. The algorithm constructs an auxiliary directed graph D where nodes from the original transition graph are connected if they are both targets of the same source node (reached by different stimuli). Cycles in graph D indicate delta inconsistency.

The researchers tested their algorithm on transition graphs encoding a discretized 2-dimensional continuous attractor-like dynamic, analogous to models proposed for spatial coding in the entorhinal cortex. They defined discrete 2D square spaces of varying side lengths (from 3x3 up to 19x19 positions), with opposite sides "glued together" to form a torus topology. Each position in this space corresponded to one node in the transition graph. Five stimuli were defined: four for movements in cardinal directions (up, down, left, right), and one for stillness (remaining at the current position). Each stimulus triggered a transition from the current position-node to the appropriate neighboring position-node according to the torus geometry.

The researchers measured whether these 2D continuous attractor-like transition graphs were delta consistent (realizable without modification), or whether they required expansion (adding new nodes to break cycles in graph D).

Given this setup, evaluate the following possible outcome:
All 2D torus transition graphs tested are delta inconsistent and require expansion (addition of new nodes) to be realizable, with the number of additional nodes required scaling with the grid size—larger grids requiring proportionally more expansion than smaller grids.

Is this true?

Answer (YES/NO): NO